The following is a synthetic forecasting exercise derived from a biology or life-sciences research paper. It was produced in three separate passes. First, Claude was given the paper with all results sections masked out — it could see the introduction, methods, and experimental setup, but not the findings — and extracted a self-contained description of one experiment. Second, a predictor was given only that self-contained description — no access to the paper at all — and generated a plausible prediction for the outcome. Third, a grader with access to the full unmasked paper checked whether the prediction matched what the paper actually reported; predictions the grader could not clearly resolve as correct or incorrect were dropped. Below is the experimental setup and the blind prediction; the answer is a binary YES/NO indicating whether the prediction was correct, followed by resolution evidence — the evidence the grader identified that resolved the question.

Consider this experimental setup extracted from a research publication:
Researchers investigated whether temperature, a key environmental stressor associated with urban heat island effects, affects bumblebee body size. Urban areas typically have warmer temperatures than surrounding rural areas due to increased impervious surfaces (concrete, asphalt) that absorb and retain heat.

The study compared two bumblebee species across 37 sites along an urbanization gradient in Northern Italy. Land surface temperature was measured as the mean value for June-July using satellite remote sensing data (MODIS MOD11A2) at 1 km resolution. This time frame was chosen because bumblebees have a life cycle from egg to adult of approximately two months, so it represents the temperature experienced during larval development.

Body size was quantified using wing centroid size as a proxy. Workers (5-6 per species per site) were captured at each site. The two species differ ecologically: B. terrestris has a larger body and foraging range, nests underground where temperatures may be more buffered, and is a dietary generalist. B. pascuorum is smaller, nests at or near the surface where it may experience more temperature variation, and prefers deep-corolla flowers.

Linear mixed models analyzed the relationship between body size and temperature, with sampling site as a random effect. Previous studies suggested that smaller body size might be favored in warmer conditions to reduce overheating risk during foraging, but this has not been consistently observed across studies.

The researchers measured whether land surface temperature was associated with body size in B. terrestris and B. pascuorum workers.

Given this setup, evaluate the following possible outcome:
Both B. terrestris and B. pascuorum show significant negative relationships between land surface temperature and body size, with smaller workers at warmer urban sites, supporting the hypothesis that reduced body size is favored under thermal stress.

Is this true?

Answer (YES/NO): NO